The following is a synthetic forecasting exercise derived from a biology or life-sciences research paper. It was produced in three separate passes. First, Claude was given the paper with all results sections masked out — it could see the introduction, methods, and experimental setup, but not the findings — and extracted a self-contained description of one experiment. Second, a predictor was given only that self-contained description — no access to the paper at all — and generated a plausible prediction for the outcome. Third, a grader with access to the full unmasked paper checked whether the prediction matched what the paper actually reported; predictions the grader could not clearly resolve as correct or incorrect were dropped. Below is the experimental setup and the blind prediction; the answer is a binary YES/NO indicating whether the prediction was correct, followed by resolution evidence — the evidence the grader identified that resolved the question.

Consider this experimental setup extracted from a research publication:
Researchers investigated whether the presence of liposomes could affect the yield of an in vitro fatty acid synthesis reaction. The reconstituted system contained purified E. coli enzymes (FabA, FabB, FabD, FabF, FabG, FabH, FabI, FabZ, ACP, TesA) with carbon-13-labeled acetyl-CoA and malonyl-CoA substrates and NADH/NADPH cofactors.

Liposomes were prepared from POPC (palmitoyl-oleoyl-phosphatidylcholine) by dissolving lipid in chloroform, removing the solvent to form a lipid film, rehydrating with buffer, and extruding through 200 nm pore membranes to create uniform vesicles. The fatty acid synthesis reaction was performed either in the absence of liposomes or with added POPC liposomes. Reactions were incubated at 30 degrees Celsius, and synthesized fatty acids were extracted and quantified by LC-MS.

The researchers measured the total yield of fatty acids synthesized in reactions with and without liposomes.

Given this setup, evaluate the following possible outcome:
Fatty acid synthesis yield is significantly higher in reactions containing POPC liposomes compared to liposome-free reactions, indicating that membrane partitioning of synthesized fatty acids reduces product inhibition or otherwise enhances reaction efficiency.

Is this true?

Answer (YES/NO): YES